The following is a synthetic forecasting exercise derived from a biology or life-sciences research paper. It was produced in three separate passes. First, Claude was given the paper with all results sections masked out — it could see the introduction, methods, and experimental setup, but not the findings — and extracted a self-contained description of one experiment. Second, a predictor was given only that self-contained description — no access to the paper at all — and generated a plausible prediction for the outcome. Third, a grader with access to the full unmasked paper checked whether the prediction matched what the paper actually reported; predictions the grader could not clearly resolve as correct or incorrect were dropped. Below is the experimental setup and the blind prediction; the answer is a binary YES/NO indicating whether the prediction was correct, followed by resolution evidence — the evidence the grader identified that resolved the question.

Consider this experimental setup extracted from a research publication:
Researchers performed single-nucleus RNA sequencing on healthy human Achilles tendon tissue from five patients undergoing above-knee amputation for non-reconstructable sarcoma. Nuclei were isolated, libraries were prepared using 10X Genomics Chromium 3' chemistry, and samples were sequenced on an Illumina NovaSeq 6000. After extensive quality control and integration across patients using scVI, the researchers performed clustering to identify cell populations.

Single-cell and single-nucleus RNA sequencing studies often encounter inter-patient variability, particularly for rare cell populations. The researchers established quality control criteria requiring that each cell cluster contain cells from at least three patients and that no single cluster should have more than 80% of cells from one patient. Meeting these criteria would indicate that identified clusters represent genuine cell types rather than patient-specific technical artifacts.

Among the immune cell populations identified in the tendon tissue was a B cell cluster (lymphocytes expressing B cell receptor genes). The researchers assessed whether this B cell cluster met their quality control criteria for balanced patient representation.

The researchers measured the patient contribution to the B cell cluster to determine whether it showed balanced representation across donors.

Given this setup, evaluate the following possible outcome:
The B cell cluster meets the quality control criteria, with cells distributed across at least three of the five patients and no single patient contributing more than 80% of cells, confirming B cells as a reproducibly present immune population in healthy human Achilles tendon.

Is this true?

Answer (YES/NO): NO